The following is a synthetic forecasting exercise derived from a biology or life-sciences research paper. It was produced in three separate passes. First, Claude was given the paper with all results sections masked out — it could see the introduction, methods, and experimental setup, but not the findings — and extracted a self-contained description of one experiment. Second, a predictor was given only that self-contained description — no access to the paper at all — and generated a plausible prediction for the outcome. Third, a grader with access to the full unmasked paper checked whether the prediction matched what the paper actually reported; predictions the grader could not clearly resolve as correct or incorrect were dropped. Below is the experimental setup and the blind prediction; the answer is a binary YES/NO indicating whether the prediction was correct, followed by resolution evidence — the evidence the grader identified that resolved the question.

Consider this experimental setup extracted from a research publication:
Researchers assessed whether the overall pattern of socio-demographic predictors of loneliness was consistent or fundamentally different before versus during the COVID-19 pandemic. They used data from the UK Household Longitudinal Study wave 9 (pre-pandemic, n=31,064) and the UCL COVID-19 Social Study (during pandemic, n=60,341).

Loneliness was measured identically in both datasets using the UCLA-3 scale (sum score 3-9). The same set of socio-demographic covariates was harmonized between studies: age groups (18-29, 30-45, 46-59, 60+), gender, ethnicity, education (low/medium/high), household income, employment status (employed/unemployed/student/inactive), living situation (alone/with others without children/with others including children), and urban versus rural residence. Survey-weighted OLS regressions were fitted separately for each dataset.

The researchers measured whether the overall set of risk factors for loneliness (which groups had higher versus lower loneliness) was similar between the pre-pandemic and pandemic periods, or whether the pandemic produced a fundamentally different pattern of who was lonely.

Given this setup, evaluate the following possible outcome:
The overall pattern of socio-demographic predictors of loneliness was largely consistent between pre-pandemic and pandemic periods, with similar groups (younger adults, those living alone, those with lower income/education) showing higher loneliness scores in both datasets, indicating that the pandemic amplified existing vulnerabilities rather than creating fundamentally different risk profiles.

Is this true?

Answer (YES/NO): YES